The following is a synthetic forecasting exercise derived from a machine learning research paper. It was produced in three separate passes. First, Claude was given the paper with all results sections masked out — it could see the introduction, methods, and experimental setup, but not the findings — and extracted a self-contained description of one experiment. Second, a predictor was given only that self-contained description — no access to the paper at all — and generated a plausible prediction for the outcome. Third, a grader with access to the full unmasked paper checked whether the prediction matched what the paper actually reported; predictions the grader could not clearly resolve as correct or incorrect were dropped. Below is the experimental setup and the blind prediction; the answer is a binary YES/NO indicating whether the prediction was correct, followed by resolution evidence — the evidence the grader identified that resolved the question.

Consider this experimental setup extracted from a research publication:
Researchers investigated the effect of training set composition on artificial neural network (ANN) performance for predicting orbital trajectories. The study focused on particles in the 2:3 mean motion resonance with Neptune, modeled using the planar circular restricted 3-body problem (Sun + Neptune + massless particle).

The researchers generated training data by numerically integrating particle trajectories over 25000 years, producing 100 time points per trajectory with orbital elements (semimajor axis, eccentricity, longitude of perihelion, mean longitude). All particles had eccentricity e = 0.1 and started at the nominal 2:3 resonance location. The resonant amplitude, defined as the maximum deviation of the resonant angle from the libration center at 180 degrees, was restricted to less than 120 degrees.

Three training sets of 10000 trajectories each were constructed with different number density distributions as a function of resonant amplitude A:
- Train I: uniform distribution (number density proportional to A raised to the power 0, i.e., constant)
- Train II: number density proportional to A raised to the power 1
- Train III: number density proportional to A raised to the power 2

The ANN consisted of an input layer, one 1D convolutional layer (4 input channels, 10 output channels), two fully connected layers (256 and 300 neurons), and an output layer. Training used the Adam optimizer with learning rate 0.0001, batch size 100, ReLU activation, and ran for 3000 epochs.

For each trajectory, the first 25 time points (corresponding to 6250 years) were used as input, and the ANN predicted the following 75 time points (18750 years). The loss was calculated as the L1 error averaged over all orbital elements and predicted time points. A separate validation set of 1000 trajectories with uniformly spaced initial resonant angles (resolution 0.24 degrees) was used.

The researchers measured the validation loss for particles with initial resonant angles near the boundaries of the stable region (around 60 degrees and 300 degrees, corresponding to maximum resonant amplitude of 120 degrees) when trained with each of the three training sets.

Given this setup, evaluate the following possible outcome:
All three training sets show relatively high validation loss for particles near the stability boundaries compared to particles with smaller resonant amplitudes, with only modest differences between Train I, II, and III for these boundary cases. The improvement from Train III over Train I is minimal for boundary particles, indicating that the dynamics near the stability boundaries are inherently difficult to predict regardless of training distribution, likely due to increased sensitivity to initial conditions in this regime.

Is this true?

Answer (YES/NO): NO